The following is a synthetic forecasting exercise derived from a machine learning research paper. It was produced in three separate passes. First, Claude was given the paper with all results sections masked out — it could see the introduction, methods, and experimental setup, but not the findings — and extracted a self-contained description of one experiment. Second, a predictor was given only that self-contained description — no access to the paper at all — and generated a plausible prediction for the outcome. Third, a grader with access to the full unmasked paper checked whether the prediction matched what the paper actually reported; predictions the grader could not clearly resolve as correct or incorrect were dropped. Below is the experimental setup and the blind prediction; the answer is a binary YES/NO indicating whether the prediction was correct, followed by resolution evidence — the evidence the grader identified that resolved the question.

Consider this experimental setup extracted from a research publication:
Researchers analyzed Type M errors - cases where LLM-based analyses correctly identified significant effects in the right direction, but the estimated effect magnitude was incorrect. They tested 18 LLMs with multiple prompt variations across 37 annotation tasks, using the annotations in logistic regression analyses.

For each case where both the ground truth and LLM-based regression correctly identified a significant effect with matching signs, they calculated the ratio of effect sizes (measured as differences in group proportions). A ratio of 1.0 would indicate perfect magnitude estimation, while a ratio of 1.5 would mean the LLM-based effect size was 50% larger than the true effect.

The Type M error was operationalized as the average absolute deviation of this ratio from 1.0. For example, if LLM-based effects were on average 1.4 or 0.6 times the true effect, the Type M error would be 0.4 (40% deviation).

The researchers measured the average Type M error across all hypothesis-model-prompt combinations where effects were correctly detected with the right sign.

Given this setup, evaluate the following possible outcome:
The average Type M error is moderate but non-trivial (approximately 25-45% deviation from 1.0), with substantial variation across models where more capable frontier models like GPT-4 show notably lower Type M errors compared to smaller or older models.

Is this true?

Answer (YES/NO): NO